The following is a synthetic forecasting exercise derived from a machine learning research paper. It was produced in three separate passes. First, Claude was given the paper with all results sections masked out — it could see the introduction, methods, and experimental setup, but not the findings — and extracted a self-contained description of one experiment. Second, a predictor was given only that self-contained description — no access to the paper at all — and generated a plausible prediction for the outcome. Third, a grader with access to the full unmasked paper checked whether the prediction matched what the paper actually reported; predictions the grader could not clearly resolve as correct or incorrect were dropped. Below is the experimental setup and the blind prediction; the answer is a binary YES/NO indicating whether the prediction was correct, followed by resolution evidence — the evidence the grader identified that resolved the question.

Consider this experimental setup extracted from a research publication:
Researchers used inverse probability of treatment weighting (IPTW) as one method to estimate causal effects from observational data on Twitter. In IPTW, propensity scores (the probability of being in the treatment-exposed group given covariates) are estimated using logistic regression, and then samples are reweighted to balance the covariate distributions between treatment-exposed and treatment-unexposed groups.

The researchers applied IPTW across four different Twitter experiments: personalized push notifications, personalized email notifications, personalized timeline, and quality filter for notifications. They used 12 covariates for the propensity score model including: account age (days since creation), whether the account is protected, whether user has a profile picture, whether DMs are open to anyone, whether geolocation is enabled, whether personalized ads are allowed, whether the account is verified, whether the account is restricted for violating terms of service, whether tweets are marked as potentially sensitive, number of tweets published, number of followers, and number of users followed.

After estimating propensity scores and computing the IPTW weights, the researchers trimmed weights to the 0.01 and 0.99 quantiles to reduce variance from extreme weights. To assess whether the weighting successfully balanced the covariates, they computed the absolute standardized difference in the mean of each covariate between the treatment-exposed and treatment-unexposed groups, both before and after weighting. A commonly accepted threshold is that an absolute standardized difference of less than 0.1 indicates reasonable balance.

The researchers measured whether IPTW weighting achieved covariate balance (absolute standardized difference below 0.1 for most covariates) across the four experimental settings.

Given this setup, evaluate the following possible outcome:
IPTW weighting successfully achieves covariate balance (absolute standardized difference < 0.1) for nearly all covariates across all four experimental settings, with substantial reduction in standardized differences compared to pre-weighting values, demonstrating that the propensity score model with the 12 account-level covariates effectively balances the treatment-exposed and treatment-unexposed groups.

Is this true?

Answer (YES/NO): YES